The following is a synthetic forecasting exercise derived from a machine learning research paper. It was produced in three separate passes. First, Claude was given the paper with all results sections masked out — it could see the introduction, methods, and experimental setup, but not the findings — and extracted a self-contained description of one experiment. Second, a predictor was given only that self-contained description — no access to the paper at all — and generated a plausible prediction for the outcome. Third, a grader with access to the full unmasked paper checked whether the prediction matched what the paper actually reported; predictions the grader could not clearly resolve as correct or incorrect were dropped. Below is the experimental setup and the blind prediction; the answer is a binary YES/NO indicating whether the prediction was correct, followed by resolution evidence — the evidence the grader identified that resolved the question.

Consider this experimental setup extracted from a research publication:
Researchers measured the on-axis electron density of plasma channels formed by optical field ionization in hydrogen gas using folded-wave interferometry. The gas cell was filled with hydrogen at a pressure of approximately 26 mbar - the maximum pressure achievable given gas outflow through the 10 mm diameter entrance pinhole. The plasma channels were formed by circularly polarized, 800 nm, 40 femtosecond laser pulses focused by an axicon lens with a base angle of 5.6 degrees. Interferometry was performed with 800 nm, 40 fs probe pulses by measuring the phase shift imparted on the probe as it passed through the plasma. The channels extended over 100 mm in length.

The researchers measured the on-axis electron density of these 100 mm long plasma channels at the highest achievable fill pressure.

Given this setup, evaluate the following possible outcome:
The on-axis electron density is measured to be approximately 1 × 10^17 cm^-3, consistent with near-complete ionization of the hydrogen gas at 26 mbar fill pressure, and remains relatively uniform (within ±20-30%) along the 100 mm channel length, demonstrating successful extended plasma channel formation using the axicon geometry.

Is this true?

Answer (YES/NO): NO